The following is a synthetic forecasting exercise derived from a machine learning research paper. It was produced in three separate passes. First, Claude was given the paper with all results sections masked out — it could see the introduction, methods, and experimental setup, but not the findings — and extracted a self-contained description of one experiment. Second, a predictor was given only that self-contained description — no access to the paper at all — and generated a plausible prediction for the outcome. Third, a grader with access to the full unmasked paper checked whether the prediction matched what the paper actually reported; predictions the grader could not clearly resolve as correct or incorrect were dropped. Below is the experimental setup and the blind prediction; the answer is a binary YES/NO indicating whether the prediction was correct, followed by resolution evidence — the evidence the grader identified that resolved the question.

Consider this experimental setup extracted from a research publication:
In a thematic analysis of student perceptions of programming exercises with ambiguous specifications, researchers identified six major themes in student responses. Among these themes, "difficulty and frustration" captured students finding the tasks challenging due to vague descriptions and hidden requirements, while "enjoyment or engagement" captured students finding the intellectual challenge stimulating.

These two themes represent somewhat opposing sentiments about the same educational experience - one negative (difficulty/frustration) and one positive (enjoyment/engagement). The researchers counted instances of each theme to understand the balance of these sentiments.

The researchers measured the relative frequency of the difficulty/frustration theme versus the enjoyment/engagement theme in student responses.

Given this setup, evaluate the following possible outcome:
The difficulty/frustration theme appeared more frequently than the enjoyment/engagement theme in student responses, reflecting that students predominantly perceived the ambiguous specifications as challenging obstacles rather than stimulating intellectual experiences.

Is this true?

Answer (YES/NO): YES